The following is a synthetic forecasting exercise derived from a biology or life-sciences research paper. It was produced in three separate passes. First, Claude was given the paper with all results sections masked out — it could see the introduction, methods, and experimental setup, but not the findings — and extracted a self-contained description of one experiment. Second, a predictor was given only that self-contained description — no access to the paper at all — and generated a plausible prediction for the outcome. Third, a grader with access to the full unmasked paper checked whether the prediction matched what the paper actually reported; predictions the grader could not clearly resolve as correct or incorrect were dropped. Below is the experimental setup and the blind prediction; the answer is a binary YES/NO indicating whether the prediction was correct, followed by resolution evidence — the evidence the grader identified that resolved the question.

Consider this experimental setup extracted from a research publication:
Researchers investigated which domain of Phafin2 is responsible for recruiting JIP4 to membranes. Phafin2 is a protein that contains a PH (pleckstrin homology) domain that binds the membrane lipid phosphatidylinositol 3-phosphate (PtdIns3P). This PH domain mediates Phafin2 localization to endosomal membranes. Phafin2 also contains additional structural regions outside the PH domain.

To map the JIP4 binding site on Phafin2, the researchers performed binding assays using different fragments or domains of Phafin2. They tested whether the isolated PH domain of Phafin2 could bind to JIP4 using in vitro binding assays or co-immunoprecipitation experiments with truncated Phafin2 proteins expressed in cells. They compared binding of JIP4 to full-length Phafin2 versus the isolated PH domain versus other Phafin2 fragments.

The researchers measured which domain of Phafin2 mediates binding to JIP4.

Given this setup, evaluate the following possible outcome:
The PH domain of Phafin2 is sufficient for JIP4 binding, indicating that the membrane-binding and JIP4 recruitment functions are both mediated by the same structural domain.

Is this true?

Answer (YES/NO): NO